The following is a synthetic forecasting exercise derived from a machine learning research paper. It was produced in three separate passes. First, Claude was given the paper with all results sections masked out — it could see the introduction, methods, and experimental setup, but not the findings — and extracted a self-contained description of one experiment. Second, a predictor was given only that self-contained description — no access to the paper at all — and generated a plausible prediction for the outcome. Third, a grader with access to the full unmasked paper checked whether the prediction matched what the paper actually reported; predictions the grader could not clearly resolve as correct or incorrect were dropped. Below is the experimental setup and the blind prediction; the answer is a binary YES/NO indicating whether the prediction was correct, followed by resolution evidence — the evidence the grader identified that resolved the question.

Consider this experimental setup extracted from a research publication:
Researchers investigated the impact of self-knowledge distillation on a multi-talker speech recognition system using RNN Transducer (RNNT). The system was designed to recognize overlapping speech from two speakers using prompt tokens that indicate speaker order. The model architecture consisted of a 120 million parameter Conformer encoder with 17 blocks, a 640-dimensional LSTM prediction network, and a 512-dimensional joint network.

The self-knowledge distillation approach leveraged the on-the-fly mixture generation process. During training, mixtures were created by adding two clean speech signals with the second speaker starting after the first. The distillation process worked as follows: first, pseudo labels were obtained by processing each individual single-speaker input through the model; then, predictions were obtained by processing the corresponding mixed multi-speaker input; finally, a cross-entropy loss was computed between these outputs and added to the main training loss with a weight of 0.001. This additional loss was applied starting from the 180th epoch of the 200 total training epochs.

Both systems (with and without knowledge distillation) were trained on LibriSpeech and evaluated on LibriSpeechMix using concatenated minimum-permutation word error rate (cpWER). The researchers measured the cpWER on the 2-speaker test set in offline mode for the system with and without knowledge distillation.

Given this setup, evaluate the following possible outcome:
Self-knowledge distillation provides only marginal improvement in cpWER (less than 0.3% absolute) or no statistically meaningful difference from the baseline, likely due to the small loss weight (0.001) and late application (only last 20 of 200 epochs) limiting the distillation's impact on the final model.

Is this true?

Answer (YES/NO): YES